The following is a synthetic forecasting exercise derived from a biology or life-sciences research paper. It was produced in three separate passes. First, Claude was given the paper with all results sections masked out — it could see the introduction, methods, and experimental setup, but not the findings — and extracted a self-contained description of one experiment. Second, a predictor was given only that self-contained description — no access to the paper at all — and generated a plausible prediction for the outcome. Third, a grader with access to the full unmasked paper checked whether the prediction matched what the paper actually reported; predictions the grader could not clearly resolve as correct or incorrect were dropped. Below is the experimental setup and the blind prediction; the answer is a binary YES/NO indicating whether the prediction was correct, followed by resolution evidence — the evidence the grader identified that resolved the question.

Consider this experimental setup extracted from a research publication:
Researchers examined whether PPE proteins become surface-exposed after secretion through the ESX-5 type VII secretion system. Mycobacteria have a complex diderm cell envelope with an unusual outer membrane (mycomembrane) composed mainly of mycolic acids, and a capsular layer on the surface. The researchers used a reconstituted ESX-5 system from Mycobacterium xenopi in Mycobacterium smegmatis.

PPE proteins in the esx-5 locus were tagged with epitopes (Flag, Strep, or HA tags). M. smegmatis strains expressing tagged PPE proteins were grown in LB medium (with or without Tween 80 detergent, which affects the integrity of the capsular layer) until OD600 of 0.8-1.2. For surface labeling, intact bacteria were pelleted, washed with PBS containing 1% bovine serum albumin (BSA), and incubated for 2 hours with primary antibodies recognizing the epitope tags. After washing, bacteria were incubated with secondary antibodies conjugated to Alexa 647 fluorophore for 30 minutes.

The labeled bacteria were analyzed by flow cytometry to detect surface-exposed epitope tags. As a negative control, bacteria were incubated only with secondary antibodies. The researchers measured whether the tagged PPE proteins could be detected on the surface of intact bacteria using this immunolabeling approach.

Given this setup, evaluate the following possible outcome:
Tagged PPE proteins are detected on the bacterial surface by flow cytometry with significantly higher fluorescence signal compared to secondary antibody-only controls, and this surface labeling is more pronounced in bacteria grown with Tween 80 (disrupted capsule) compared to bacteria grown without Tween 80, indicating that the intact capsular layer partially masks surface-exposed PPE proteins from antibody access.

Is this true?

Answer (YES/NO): NO